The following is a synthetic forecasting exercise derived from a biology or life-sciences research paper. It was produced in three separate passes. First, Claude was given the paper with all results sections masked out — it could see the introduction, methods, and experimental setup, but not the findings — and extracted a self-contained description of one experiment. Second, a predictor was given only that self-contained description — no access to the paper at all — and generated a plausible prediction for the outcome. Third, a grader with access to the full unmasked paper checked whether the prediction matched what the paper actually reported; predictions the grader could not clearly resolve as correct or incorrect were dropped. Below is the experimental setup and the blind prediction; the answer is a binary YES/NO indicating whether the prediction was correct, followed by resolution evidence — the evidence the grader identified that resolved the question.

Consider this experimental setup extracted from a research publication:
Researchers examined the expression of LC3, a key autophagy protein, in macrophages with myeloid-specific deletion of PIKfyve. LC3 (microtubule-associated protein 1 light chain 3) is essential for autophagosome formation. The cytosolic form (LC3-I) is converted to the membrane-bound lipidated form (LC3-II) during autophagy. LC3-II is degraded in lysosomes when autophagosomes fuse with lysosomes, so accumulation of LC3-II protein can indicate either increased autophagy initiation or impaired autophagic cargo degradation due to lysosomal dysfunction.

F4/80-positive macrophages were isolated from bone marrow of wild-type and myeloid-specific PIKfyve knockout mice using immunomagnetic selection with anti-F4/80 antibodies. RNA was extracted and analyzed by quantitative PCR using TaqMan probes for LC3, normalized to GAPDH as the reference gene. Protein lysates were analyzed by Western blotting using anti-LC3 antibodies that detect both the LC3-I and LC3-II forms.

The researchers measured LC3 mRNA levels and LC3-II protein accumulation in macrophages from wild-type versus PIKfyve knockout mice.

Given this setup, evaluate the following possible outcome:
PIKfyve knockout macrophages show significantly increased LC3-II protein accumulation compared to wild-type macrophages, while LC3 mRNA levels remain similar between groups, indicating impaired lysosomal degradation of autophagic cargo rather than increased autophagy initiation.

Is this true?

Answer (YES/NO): YES